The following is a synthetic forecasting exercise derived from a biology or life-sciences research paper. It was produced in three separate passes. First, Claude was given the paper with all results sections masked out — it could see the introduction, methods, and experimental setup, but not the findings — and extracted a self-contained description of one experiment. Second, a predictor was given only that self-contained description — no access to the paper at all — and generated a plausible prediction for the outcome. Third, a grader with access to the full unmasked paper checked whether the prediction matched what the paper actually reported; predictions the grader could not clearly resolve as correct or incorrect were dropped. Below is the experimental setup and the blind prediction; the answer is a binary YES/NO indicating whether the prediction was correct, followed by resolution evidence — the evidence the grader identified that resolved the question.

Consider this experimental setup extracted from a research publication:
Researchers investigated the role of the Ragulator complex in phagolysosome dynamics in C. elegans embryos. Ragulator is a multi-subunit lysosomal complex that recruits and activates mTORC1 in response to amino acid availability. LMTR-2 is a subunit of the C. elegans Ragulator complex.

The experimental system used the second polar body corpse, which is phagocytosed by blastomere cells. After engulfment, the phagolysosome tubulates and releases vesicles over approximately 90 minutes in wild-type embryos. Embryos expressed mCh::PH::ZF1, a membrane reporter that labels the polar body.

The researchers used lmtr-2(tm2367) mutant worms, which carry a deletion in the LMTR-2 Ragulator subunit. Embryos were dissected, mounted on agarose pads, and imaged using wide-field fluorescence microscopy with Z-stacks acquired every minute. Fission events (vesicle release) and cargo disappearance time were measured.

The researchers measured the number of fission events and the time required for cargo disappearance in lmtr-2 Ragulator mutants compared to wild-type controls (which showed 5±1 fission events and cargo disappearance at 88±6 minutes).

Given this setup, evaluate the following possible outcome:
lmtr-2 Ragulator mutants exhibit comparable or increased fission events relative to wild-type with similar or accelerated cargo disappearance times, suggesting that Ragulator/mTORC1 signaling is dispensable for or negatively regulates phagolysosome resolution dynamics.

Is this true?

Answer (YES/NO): NO